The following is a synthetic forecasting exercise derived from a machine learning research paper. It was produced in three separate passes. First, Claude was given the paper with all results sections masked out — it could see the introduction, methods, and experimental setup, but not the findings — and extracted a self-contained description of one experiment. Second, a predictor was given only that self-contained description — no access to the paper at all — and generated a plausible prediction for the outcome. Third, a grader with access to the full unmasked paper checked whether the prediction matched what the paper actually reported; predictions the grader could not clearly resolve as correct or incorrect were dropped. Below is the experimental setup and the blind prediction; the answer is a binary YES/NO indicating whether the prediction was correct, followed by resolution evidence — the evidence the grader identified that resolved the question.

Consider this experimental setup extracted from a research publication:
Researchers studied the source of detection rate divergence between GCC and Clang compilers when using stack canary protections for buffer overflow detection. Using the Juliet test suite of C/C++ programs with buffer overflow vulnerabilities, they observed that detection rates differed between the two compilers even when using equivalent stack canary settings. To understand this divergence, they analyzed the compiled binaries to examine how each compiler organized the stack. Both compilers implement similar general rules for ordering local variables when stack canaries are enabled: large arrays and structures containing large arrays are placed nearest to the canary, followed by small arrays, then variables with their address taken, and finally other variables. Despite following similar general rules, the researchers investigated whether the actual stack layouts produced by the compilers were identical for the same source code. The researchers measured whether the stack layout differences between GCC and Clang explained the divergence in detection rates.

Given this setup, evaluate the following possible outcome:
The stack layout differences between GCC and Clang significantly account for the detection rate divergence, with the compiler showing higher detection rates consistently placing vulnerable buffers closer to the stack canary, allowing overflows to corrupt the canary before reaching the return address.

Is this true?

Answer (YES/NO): NO